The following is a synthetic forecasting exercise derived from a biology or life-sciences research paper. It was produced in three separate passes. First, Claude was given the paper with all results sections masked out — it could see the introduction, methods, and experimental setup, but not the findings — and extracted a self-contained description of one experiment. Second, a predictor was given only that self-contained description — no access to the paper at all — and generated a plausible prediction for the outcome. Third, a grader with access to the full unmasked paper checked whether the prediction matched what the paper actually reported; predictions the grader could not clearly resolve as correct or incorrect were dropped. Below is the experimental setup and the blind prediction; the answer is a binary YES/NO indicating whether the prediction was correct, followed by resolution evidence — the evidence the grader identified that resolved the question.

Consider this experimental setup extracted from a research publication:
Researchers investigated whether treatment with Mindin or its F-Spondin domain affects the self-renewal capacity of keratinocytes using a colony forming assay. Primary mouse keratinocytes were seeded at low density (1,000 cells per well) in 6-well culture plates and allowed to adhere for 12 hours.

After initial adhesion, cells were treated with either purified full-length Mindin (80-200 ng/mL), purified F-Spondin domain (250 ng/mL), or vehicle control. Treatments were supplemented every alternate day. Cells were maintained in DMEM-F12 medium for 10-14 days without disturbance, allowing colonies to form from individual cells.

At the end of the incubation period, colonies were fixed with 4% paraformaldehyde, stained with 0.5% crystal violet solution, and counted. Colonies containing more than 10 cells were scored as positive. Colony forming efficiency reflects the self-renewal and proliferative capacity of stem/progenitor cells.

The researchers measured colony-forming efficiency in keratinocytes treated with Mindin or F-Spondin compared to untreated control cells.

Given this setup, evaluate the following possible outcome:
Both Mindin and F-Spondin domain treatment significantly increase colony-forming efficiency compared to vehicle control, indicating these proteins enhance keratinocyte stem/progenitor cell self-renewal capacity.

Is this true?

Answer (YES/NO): YES